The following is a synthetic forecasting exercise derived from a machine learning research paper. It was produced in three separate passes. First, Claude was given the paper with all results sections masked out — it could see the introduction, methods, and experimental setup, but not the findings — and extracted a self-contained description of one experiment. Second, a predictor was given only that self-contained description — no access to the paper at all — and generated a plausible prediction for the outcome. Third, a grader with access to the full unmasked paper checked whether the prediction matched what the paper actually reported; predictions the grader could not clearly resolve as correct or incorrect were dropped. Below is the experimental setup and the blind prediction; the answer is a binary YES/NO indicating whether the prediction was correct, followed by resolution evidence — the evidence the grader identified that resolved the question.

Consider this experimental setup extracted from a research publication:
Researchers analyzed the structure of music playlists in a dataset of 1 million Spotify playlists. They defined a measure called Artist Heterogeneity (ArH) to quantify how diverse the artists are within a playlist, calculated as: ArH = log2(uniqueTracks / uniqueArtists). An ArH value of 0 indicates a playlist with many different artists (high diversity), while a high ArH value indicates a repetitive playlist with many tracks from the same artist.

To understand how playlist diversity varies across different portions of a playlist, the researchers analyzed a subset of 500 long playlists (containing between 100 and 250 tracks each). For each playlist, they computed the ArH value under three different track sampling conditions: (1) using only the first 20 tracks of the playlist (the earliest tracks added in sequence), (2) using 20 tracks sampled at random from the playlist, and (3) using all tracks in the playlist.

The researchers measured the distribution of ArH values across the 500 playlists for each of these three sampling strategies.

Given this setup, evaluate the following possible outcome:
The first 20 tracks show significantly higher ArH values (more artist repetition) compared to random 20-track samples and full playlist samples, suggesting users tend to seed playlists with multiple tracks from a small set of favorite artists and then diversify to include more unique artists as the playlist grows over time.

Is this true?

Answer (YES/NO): NO